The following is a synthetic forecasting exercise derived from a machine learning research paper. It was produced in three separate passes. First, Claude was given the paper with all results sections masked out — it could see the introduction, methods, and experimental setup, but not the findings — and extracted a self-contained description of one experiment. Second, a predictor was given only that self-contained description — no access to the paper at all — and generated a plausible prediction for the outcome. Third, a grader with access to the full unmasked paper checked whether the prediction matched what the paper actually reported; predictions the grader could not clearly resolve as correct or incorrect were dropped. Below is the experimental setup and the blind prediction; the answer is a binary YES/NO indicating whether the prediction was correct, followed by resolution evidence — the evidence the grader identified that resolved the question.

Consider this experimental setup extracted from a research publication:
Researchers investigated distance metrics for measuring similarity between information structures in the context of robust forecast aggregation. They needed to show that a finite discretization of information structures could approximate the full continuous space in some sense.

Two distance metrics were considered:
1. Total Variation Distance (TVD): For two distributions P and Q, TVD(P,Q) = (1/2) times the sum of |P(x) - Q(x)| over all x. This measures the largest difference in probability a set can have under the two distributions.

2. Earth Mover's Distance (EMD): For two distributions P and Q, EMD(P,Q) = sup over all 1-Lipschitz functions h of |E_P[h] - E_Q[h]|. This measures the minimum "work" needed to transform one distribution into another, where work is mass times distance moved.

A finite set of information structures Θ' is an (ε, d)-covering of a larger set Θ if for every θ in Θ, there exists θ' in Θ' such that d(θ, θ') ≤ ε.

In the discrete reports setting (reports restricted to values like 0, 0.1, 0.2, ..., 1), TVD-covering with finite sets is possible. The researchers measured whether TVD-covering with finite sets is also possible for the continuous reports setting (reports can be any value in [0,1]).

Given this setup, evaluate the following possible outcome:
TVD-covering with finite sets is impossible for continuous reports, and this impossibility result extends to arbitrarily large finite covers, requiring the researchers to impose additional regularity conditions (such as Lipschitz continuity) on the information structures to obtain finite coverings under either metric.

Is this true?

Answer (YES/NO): NO